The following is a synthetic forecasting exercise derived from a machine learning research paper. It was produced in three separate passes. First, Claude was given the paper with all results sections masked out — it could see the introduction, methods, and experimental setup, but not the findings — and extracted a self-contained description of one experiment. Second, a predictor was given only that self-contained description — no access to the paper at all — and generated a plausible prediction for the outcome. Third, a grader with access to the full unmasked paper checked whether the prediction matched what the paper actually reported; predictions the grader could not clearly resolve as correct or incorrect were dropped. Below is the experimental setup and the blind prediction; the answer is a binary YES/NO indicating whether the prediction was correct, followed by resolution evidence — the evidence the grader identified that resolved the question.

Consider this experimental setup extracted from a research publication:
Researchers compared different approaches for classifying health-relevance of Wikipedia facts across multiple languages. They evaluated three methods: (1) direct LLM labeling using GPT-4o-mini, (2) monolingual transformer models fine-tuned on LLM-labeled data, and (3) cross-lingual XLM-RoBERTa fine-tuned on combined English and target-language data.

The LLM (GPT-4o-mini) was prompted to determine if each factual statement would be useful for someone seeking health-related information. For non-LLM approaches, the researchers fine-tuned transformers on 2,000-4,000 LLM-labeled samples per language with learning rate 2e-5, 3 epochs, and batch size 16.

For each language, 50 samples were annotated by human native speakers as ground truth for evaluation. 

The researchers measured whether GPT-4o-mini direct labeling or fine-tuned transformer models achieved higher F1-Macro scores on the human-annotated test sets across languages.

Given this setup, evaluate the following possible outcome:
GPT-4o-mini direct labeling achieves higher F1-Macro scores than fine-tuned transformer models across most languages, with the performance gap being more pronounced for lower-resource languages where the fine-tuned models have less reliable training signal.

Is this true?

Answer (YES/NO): NO